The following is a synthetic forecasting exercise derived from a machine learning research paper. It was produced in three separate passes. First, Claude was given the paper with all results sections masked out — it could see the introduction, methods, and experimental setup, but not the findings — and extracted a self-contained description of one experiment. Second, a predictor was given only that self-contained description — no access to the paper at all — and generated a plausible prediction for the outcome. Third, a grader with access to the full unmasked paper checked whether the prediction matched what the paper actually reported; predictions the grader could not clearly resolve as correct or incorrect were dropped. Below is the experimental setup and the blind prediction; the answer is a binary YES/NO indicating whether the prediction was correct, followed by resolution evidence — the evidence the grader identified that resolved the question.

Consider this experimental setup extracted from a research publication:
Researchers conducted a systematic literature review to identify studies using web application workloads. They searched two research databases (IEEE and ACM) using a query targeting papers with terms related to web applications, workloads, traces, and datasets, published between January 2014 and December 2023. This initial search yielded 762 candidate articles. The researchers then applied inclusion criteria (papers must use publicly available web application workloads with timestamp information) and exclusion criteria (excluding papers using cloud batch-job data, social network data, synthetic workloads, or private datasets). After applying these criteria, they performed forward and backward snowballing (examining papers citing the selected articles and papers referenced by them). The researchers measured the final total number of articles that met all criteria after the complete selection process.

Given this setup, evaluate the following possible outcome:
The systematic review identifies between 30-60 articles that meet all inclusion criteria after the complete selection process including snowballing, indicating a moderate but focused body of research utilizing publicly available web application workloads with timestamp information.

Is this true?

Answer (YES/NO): NO